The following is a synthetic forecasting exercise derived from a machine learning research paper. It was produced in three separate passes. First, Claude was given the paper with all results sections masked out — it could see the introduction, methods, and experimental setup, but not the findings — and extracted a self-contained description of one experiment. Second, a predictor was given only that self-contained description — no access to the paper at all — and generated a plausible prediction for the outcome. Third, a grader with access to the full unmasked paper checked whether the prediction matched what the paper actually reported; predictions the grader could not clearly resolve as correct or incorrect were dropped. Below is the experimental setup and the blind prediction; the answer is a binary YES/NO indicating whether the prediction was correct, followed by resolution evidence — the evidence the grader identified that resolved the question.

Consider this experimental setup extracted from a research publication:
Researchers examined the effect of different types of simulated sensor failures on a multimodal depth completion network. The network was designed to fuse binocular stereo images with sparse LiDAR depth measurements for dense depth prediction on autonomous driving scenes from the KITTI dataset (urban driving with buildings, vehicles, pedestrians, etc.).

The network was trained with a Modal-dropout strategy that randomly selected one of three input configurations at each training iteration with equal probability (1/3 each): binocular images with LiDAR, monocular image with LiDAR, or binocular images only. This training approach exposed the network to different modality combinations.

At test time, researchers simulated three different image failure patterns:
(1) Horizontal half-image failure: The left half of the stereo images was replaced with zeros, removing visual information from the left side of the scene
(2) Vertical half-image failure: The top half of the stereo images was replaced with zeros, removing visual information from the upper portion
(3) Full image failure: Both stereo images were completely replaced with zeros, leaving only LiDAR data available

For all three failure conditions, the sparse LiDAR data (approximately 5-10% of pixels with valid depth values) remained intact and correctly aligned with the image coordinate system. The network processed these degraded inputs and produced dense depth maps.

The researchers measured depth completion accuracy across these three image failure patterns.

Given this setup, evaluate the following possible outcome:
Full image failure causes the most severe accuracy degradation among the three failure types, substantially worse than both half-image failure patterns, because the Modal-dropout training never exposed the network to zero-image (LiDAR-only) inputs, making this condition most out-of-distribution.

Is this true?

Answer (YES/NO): NO